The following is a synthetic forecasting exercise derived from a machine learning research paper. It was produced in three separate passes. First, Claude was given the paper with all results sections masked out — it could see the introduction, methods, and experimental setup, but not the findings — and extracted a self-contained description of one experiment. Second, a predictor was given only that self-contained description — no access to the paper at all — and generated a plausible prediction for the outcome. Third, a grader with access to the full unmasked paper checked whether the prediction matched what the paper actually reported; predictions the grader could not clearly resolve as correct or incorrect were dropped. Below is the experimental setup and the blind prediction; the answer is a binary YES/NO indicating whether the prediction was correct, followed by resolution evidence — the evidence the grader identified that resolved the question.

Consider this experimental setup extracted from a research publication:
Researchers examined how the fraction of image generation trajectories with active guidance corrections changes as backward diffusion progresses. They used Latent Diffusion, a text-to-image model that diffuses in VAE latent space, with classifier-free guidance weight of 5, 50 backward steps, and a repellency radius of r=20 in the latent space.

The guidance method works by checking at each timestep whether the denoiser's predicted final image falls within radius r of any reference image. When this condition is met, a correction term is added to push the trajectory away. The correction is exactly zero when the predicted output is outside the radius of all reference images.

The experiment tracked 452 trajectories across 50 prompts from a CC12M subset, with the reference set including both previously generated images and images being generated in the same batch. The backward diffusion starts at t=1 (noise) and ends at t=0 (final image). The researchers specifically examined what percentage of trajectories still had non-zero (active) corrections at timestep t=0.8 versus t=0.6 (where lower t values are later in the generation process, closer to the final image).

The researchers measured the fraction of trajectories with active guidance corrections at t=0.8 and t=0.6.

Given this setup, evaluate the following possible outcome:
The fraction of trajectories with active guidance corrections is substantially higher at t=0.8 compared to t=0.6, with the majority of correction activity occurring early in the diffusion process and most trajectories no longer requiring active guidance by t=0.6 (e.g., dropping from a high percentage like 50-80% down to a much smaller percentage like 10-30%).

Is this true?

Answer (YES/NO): NO